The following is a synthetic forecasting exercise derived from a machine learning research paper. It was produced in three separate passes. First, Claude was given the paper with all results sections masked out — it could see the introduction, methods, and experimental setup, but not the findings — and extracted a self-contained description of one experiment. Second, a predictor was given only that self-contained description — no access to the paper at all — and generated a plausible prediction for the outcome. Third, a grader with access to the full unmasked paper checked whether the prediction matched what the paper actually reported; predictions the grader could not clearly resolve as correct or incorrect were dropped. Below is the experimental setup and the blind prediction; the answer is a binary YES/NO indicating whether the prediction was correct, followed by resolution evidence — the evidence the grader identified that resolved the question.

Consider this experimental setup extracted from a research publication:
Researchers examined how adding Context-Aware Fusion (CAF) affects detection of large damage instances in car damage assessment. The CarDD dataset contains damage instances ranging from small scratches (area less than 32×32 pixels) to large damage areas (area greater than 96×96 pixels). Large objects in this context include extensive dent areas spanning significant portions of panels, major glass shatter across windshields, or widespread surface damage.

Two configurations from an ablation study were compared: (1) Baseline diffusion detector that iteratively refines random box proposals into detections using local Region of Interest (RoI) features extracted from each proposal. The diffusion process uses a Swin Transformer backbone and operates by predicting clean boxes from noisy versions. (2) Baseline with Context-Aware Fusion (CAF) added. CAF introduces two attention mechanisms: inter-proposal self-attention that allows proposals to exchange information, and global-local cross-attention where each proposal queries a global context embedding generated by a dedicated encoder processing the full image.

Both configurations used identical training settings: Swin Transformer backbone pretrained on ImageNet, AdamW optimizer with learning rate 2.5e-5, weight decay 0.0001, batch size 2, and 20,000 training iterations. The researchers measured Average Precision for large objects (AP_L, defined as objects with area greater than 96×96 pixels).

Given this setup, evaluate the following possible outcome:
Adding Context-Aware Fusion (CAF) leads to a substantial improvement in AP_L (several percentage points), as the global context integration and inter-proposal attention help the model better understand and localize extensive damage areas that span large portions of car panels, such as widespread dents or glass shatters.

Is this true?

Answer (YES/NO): NO